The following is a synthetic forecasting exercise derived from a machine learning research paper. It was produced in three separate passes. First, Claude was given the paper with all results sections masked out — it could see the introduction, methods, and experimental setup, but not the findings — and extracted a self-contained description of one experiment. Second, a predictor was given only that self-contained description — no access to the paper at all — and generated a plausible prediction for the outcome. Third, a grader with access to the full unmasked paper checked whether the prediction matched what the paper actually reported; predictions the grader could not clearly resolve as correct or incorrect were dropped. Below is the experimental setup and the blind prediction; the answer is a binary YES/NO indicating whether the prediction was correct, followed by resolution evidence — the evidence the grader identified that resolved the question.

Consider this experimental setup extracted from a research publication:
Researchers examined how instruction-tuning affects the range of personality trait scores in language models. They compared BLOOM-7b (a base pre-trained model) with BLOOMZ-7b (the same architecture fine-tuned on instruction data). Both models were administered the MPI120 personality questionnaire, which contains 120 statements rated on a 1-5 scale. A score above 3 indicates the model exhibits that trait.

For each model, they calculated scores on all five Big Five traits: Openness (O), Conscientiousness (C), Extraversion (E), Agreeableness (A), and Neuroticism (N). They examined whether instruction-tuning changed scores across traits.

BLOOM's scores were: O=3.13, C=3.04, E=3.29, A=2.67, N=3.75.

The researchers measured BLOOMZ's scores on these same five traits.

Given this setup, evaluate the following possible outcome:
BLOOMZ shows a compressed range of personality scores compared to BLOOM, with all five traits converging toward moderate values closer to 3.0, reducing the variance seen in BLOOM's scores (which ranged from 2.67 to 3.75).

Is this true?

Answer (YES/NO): NO